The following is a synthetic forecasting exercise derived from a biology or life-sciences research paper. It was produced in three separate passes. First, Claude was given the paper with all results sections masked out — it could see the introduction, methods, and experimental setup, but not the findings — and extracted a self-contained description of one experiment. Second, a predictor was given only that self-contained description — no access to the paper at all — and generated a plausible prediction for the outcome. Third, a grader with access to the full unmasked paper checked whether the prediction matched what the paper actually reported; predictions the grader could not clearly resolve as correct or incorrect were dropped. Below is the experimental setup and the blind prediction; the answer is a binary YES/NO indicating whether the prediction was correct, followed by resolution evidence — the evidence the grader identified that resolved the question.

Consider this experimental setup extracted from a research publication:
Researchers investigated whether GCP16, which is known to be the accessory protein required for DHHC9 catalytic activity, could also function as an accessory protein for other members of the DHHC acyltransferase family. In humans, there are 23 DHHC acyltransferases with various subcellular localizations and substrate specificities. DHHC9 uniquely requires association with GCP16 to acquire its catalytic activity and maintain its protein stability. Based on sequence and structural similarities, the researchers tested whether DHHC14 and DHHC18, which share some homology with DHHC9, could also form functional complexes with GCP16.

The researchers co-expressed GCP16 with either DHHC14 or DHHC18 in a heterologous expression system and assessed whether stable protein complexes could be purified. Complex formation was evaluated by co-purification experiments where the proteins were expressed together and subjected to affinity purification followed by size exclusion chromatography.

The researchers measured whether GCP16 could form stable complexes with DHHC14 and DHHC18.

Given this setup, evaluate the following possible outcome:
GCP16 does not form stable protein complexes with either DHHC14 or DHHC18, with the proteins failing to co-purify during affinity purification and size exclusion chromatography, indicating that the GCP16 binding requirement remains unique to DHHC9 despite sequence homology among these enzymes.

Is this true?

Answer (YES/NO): NO